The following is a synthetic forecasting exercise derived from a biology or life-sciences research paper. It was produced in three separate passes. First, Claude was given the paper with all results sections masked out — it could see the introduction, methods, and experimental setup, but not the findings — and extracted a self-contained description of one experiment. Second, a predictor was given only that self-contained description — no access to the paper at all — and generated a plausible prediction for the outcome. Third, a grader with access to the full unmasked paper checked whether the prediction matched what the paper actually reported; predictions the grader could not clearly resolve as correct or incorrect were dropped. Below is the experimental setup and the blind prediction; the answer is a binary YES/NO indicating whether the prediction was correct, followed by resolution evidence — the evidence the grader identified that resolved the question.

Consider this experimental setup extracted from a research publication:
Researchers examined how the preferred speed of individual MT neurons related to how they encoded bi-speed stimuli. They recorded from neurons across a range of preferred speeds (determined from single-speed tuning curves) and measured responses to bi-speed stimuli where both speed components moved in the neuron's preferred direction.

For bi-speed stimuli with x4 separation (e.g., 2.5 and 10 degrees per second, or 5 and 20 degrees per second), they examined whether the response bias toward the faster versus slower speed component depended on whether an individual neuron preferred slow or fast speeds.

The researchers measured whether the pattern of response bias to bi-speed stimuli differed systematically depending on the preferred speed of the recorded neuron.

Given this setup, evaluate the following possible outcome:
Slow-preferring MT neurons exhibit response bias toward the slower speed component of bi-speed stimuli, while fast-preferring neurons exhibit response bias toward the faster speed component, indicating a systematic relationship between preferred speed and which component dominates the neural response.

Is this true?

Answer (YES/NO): NO